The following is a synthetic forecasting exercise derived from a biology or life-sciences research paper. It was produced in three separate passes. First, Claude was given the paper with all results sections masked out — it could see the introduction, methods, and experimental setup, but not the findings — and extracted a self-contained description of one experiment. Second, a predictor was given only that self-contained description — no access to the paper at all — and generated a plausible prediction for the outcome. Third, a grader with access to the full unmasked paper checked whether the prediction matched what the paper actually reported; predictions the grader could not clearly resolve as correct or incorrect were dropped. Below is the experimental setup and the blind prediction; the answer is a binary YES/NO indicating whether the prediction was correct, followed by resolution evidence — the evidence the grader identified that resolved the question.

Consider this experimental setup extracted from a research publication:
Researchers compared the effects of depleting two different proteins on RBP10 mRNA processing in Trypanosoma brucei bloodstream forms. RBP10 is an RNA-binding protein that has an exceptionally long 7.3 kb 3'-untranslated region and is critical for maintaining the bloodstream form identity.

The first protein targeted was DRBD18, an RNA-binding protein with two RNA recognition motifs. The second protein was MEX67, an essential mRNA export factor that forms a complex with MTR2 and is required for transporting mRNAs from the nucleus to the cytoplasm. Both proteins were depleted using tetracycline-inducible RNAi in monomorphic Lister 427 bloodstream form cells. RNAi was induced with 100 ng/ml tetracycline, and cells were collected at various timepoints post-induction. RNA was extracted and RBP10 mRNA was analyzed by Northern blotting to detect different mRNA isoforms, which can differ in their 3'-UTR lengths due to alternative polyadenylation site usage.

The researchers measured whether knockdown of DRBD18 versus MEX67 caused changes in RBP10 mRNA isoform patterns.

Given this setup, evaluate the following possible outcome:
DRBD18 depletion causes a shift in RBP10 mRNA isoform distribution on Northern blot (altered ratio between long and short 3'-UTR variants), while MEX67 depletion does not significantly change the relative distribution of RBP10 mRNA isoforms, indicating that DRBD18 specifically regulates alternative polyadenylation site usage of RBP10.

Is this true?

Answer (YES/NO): YES